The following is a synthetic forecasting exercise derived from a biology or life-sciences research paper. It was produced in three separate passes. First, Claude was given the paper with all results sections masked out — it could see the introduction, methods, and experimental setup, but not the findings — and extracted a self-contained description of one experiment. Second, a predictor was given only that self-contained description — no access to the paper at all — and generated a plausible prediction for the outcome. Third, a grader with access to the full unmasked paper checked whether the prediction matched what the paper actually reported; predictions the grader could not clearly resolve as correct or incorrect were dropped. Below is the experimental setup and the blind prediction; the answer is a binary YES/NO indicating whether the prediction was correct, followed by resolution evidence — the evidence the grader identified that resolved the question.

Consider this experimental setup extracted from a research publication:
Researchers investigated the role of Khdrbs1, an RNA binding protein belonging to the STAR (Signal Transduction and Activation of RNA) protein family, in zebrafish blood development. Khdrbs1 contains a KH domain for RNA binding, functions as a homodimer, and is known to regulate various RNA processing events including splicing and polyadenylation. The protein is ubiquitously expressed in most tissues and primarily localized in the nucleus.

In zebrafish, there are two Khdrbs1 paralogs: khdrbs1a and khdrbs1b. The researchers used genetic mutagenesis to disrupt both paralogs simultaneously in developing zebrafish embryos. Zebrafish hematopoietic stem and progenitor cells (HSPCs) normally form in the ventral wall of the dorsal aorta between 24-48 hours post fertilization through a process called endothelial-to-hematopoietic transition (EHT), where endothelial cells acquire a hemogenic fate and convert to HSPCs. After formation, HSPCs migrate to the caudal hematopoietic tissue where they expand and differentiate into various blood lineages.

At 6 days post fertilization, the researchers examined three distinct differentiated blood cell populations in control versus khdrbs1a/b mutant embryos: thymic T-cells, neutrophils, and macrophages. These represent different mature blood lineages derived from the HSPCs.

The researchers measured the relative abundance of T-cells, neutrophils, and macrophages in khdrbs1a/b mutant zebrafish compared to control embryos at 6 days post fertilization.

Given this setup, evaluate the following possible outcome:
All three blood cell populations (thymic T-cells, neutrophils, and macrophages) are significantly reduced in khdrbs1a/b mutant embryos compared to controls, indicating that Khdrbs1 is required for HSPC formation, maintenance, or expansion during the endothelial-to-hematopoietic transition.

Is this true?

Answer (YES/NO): NO